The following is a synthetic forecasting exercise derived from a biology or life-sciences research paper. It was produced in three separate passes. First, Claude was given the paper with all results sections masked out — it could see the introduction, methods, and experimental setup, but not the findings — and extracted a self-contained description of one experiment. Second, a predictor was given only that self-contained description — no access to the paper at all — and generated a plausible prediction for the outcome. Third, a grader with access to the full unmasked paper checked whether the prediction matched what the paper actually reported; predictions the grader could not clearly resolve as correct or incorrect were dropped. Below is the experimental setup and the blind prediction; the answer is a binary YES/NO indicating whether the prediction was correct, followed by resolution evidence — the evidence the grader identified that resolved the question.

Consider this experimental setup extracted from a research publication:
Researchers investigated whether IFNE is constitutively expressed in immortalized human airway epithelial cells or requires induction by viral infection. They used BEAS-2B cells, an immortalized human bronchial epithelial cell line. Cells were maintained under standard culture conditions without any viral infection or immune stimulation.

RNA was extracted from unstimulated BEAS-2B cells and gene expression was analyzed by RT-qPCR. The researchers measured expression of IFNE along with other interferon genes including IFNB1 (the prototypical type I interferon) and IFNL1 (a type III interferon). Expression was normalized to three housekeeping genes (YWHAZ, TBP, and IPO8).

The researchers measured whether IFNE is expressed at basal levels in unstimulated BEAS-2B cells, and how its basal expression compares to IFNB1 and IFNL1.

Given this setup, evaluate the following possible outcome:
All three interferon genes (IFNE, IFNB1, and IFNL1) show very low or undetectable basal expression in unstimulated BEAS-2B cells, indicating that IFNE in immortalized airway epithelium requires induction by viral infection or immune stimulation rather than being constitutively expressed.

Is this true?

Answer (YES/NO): NO